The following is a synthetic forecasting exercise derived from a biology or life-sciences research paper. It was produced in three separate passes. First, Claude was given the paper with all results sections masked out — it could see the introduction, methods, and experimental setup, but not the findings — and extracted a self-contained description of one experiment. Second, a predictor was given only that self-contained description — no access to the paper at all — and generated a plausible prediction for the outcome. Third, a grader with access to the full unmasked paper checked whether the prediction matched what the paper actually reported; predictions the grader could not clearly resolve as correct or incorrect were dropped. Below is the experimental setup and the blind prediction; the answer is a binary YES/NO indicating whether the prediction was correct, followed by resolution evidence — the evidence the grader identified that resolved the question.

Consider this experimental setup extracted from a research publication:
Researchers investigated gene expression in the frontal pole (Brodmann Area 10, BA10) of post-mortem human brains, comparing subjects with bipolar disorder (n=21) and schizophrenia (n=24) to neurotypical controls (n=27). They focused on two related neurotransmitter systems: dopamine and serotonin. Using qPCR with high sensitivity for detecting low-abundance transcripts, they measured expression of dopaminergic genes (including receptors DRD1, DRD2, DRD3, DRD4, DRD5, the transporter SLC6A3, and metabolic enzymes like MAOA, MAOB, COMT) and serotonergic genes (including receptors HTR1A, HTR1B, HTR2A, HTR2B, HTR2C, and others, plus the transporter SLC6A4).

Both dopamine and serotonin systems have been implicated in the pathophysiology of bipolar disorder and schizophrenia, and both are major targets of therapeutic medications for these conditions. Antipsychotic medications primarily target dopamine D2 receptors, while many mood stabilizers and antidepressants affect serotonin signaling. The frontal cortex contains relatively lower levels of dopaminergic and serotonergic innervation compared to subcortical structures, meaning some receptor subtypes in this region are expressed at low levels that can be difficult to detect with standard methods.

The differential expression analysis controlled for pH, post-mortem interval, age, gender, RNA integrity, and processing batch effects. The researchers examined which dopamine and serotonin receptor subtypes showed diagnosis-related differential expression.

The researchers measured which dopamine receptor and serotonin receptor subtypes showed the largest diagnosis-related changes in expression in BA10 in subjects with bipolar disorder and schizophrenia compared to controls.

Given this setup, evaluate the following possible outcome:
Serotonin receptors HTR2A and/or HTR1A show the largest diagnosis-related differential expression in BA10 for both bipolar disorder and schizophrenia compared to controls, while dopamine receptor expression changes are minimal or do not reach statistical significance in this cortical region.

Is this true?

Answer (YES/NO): NO